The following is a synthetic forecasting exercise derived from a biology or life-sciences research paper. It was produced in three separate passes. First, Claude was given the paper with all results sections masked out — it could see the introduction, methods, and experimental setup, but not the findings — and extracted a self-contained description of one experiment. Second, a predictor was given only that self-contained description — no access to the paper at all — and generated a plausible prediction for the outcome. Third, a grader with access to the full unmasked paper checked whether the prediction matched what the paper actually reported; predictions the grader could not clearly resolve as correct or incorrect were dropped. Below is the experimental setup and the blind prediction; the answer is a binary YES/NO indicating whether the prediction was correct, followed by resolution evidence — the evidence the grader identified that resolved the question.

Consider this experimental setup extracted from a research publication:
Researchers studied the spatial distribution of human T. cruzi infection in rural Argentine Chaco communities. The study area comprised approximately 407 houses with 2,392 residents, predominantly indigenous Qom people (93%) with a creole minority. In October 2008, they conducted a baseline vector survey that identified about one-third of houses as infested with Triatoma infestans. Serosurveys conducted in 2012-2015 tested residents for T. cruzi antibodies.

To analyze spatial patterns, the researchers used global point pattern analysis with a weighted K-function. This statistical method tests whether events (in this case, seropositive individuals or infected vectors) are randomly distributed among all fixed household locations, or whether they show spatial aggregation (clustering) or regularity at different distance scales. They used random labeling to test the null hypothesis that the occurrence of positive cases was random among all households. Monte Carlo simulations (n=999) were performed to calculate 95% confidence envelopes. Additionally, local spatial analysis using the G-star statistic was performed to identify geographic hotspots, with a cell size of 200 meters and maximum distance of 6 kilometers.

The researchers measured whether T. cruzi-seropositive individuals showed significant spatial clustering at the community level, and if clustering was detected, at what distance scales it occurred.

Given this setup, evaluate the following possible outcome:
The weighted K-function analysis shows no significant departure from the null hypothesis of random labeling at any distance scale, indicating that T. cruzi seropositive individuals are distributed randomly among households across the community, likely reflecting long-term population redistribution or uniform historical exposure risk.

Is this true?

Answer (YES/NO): NO